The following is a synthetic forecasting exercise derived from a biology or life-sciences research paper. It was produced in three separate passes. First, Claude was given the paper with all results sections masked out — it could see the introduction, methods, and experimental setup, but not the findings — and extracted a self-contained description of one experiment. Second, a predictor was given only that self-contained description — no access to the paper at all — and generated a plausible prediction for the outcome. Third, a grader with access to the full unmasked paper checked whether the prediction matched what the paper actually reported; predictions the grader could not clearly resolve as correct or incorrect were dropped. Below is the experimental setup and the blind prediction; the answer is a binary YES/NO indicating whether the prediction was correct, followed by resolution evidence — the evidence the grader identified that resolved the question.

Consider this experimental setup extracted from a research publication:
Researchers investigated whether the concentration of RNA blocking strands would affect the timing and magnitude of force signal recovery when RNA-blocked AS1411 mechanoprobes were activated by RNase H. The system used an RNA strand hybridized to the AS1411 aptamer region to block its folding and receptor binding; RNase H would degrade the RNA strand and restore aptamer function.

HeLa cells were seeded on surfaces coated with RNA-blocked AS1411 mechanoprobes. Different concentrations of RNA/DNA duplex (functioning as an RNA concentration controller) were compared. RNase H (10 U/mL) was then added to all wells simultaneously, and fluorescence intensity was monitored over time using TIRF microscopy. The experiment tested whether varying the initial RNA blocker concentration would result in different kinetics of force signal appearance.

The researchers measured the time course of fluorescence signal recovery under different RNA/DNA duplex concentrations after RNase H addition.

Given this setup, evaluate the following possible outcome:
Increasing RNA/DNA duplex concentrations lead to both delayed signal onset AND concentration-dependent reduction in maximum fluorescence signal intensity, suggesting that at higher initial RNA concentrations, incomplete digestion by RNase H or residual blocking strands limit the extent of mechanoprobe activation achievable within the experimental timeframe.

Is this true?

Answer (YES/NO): YES